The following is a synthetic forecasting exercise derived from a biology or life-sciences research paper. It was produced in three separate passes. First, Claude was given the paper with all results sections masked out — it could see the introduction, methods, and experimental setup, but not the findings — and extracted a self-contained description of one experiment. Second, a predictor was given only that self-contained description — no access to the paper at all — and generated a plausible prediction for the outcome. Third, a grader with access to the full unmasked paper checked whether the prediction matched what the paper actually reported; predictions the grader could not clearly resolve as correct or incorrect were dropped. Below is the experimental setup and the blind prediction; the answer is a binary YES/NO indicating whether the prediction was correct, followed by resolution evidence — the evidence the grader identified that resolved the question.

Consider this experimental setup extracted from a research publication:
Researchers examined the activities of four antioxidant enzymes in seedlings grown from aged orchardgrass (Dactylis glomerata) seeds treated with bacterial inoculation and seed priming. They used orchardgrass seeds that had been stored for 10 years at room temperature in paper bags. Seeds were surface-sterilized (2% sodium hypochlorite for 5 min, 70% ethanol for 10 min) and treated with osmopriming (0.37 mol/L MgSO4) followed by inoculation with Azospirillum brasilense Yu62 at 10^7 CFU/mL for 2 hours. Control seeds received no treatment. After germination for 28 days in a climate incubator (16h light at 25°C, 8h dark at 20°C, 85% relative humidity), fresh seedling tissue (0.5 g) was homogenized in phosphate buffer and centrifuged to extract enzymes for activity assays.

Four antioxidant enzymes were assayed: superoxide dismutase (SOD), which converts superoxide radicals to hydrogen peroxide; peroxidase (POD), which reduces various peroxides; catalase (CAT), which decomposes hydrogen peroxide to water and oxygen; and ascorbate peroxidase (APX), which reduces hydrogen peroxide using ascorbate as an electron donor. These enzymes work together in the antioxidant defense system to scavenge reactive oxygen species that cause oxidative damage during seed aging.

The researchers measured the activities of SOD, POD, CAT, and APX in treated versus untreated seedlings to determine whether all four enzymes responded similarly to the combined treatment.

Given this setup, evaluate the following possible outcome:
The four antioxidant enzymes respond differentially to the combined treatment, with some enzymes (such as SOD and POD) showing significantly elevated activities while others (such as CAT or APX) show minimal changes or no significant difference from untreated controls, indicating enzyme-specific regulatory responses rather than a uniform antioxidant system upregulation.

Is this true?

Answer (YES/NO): YES